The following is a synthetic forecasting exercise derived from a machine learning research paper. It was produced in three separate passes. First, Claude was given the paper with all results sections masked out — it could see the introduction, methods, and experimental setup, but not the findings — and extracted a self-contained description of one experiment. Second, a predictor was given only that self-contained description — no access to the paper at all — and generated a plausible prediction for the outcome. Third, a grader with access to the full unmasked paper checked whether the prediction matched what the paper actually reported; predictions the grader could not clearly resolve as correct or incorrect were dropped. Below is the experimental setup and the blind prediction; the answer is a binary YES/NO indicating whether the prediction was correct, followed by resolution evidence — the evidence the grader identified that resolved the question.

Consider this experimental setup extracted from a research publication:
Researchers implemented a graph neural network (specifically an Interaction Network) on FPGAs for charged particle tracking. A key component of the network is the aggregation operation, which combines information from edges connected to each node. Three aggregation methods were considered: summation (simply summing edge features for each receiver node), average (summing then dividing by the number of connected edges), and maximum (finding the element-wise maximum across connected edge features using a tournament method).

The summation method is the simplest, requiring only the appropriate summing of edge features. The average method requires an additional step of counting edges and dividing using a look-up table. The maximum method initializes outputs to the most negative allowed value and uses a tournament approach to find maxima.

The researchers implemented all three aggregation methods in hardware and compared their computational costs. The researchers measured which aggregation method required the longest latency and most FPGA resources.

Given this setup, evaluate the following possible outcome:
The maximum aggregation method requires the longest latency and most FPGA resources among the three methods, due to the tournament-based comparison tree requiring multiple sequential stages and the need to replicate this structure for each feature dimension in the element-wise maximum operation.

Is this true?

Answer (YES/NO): YES